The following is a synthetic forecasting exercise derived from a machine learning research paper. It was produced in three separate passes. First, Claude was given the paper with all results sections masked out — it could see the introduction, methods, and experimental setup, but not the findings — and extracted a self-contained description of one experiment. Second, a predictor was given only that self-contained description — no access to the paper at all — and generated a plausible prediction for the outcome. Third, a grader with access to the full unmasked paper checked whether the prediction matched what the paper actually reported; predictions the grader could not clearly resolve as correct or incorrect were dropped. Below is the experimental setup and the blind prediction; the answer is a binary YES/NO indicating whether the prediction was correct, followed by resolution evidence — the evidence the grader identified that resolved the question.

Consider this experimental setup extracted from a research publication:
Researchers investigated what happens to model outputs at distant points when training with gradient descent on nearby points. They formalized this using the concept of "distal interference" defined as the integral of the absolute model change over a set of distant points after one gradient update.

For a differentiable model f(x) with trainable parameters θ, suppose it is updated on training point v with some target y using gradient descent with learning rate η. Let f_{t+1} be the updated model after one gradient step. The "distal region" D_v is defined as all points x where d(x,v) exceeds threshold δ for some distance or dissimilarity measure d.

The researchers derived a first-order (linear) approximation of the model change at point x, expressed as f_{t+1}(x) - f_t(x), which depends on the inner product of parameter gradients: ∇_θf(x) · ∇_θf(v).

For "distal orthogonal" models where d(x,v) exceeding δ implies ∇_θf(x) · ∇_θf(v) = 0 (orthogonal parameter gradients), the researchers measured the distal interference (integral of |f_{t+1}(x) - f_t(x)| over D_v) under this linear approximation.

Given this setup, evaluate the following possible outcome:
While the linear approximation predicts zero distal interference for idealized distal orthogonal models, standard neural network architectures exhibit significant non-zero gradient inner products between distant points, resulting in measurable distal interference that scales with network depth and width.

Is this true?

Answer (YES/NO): NO